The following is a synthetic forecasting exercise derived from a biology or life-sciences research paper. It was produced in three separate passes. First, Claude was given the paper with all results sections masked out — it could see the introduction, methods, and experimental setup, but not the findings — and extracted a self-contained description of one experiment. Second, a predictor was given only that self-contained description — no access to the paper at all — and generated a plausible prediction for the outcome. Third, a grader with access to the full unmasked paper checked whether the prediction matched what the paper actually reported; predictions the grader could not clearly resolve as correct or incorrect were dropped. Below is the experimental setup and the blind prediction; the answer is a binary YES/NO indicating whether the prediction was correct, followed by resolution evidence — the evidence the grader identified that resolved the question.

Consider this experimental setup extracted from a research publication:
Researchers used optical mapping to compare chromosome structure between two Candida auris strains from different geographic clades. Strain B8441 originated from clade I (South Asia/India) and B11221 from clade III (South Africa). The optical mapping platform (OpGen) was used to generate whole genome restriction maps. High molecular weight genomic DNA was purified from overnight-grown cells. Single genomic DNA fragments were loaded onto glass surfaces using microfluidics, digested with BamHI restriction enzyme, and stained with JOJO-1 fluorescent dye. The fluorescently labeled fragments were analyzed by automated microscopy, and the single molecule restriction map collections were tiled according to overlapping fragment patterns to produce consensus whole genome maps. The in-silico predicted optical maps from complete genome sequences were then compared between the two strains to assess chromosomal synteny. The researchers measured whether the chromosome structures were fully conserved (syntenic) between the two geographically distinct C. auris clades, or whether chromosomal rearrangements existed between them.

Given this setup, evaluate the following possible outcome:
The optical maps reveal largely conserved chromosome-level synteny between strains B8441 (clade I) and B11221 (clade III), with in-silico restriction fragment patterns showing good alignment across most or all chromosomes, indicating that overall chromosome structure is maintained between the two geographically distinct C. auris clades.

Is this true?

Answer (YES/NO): YES